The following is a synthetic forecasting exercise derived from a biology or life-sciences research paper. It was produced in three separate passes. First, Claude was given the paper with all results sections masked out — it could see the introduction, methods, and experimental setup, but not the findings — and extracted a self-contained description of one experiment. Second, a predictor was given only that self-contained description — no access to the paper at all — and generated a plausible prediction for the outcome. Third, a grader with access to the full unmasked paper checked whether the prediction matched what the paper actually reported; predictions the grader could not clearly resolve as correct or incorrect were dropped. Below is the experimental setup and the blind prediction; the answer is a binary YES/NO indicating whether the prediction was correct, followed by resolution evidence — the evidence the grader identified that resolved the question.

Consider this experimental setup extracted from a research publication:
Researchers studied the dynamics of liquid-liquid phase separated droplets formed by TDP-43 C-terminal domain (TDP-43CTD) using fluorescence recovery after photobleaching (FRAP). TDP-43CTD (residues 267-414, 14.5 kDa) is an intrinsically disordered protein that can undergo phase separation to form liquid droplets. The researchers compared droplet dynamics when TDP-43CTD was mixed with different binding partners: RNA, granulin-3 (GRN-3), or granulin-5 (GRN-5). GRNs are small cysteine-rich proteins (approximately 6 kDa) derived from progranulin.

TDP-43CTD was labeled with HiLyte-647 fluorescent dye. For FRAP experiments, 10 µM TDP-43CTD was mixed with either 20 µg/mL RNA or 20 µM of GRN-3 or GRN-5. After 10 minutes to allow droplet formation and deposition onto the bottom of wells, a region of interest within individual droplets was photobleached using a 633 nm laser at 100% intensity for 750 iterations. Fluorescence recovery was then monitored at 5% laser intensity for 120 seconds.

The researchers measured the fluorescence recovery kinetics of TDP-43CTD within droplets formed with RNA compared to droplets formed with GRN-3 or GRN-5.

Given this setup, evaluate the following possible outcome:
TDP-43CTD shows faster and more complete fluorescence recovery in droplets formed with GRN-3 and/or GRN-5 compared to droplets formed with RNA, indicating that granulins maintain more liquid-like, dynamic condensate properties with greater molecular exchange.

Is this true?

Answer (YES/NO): NO